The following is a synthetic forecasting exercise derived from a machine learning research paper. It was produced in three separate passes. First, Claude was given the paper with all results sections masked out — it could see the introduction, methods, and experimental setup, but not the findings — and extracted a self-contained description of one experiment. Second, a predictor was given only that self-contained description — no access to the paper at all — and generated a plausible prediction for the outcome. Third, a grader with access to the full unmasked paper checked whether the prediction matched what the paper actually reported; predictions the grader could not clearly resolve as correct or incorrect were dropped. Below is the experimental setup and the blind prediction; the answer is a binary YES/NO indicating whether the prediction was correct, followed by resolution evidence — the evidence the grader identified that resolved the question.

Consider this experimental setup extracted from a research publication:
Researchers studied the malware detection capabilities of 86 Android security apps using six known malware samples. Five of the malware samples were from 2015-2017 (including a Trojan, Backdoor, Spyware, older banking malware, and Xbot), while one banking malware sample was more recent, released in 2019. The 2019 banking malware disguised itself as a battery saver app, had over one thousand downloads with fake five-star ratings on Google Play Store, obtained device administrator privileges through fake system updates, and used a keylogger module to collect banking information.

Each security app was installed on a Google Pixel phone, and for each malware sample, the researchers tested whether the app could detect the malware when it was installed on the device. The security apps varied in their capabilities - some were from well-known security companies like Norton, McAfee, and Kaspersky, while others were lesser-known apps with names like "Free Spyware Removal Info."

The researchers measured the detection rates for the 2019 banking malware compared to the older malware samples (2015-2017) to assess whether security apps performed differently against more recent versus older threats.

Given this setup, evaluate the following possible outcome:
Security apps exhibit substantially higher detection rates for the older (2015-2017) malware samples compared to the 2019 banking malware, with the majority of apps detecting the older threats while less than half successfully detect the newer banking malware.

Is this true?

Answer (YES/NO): NO